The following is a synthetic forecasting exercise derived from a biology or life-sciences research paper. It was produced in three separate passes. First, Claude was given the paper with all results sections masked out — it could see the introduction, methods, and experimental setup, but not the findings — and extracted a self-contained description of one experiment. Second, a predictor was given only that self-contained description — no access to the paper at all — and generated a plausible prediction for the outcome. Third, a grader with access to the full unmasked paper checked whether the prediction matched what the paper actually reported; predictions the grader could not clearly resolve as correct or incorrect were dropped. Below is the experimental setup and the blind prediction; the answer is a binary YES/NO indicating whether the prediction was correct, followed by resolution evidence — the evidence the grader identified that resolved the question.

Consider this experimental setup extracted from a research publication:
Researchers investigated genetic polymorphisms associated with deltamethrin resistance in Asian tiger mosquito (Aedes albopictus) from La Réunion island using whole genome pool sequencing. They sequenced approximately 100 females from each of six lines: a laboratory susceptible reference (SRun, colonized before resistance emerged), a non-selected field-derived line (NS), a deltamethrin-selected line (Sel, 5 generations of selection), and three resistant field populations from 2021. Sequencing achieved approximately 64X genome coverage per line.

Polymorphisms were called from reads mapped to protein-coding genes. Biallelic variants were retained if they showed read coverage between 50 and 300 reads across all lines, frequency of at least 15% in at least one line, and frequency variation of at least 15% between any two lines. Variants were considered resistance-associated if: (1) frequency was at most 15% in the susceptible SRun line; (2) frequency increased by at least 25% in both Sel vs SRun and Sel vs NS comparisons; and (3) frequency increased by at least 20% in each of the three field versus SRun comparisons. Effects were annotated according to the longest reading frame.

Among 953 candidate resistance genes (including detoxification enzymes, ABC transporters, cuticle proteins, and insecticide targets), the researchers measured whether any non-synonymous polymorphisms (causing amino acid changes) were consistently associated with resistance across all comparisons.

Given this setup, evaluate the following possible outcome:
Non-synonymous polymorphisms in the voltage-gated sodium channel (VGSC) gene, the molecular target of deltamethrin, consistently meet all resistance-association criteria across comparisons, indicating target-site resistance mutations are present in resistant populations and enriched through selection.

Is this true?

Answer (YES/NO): NO